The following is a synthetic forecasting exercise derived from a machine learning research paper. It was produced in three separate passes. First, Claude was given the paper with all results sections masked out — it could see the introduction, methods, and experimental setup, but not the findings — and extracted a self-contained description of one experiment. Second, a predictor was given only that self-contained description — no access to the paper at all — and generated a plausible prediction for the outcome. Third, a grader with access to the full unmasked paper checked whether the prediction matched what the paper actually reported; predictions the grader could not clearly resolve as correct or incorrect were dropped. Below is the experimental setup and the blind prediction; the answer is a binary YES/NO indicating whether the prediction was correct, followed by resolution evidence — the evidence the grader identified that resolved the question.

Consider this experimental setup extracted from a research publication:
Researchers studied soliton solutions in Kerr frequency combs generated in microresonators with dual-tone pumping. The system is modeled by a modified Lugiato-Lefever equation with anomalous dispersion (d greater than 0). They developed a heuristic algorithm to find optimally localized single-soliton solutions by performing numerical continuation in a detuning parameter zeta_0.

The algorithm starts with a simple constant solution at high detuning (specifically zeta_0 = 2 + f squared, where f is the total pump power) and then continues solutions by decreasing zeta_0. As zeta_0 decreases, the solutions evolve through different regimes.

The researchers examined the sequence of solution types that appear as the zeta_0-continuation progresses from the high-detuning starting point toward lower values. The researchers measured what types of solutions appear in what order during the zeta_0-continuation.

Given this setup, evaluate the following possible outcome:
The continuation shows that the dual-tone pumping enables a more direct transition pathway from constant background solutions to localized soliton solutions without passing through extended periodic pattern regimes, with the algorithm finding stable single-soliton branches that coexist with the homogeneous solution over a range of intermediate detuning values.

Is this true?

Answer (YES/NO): NO